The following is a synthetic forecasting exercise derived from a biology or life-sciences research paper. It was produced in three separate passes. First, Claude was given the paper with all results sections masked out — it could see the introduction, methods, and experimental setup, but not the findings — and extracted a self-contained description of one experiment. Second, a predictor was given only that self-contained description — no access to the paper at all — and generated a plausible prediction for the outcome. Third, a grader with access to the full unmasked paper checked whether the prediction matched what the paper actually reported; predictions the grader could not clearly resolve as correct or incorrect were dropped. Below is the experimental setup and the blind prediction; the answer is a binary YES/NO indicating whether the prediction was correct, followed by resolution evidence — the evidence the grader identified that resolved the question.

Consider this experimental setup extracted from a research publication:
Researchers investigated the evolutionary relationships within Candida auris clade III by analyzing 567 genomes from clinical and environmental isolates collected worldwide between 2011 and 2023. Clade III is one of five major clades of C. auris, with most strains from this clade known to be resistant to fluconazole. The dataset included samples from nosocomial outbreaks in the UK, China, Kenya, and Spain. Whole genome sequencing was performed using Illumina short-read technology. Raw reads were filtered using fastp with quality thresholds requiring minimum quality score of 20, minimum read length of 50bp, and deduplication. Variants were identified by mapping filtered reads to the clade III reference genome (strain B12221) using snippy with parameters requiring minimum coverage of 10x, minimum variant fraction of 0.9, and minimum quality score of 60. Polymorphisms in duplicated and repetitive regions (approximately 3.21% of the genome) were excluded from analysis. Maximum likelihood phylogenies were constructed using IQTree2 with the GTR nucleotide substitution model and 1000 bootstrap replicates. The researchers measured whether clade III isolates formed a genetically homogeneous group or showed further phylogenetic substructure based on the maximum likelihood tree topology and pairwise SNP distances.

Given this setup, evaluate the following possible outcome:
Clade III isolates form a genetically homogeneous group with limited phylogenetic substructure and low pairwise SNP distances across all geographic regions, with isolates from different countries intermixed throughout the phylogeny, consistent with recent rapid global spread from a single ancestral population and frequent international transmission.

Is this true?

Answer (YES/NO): NO